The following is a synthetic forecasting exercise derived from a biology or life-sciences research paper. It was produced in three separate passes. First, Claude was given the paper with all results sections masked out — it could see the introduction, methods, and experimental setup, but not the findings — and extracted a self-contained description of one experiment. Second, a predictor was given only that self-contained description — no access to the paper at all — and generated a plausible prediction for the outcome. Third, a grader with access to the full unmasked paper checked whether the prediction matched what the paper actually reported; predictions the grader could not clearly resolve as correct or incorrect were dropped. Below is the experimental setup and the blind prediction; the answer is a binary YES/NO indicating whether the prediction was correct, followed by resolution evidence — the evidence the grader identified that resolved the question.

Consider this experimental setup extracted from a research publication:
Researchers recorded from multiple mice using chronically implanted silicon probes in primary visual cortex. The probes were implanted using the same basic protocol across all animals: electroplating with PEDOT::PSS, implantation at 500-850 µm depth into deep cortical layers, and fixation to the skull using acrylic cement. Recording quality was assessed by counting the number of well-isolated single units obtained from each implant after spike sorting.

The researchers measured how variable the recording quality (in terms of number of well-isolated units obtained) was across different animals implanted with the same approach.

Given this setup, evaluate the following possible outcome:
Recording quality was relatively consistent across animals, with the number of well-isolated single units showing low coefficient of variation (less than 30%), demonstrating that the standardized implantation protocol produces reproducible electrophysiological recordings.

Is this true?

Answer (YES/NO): NO